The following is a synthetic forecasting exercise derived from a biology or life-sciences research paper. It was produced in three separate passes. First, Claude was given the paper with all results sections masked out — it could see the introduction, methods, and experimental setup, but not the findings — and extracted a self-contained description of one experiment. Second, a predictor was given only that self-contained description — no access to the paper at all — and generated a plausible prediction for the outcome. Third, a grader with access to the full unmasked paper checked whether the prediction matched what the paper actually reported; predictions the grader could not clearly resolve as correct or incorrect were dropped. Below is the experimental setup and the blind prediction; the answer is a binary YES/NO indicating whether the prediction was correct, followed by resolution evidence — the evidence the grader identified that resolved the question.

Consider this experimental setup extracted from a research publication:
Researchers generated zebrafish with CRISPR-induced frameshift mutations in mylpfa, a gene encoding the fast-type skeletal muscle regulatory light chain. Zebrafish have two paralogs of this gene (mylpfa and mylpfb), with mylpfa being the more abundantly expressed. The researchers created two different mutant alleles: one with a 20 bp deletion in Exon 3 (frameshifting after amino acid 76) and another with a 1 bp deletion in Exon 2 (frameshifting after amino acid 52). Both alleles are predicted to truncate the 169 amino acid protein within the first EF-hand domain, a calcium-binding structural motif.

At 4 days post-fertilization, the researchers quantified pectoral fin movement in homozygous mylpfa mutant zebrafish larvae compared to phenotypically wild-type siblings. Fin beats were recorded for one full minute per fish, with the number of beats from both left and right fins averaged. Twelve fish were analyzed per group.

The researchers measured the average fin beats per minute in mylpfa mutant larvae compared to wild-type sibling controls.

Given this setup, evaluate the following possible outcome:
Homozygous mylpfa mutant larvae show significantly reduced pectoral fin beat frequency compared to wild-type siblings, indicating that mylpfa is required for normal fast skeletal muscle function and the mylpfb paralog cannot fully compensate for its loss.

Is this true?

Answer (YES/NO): NO